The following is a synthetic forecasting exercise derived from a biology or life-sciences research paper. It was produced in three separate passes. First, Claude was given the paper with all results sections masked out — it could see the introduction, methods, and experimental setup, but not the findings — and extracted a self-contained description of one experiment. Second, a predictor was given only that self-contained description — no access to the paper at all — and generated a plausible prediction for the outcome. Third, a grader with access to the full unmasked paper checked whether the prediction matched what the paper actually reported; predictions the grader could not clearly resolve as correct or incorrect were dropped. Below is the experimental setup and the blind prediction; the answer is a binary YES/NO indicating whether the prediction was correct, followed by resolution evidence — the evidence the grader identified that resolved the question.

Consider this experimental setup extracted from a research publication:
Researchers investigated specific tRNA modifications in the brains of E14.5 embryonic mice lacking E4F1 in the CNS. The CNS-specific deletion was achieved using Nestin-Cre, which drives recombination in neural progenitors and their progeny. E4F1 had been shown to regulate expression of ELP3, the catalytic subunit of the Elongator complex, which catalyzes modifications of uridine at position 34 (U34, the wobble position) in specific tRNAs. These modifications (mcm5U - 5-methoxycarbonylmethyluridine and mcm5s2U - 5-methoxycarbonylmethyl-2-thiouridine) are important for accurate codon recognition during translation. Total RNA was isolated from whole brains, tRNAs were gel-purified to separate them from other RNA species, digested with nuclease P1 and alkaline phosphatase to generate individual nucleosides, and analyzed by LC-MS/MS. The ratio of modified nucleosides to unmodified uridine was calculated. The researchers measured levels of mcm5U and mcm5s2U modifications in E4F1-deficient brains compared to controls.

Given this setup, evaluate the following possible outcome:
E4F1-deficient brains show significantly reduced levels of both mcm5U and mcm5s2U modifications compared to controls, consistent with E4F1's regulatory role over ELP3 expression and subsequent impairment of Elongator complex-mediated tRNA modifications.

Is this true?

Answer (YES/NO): YES